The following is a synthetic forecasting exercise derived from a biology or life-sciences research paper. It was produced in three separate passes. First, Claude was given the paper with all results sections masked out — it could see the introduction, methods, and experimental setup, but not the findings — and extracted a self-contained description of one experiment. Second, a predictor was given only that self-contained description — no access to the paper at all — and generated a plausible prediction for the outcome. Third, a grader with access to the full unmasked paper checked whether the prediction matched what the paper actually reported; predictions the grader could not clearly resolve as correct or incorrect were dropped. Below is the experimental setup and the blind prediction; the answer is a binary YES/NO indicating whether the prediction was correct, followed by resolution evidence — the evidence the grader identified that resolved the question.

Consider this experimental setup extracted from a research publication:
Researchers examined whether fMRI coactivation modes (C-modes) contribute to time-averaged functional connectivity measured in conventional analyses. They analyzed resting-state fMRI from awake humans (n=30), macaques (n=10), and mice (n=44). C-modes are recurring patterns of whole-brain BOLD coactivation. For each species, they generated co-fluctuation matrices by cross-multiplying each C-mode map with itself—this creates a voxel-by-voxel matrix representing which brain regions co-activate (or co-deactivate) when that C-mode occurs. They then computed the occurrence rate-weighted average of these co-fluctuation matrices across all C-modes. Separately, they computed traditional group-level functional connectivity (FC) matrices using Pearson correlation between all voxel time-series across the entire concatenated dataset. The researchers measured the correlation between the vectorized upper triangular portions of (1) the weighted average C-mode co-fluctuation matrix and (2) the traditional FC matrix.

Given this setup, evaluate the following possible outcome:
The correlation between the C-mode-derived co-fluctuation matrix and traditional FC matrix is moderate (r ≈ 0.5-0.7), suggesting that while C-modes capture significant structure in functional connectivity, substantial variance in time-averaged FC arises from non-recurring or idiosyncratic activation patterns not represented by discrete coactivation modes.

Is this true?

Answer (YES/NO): NO